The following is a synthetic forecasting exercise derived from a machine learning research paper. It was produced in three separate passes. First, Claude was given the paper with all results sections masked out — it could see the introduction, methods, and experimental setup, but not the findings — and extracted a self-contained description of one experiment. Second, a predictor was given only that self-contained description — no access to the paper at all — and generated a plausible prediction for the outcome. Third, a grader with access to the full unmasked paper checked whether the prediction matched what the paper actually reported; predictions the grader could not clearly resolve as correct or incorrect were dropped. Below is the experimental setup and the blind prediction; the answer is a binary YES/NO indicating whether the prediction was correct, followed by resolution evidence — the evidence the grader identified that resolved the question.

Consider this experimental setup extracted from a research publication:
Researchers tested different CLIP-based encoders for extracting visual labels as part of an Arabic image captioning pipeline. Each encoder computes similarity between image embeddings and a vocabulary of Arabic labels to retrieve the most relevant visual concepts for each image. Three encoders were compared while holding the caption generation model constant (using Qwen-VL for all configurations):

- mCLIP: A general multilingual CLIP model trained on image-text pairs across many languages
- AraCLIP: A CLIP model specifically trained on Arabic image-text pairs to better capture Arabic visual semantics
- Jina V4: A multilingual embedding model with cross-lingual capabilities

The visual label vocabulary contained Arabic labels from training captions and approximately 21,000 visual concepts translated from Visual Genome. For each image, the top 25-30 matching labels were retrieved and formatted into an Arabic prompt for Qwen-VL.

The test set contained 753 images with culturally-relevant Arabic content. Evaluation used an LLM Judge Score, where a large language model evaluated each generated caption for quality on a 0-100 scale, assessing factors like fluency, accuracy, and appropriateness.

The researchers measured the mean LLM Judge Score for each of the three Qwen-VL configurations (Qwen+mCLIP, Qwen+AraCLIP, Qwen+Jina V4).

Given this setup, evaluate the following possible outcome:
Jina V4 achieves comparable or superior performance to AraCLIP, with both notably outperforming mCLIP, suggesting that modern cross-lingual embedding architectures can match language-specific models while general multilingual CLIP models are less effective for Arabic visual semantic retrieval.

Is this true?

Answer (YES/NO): NO